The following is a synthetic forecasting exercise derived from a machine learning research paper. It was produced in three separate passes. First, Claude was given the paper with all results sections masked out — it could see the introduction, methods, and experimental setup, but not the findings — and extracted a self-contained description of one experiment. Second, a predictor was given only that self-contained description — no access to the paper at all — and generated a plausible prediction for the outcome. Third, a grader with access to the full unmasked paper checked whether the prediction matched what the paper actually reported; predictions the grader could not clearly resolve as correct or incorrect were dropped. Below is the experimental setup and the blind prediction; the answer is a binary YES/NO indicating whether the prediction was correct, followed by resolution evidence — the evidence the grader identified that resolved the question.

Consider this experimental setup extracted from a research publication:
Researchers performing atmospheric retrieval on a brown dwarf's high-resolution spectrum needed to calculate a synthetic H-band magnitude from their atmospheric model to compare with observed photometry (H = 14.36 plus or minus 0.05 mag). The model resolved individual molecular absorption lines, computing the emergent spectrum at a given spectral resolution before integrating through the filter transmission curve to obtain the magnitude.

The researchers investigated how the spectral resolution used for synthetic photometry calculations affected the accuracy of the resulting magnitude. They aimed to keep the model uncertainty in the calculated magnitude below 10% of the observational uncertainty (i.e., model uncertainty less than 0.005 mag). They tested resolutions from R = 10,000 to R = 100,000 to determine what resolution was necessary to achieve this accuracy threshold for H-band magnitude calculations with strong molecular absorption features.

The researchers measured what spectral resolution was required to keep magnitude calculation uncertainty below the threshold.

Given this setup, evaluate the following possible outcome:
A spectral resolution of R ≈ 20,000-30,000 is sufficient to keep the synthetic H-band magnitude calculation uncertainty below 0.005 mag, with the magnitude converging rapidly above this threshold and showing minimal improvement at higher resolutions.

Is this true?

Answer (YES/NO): NO